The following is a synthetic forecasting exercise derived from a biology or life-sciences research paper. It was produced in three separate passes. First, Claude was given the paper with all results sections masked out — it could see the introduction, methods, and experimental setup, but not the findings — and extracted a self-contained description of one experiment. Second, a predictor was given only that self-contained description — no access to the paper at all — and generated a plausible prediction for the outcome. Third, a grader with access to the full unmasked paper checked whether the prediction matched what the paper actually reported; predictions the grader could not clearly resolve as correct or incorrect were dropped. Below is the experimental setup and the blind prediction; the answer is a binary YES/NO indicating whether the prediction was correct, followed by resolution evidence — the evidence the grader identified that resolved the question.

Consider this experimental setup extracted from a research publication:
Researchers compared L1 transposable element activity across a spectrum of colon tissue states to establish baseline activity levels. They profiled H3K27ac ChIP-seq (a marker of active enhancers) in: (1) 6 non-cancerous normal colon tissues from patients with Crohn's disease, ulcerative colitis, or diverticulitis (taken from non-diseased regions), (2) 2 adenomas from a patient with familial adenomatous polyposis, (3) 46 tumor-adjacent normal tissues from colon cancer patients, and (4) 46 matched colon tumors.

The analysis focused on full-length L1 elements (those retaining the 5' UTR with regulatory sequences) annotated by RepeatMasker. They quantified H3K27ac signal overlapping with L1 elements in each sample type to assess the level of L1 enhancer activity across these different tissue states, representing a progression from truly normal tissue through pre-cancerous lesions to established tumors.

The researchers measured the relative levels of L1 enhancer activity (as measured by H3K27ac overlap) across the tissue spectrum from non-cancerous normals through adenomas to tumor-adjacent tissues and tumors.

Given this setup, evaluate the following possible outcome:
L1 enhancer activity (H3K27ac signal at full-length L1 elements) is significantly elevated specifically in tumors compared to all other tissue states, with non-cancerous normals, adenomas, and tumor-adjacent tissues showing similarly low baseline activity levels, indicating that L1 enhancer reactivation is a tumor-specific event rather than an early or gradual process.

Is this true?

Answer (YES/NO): NO